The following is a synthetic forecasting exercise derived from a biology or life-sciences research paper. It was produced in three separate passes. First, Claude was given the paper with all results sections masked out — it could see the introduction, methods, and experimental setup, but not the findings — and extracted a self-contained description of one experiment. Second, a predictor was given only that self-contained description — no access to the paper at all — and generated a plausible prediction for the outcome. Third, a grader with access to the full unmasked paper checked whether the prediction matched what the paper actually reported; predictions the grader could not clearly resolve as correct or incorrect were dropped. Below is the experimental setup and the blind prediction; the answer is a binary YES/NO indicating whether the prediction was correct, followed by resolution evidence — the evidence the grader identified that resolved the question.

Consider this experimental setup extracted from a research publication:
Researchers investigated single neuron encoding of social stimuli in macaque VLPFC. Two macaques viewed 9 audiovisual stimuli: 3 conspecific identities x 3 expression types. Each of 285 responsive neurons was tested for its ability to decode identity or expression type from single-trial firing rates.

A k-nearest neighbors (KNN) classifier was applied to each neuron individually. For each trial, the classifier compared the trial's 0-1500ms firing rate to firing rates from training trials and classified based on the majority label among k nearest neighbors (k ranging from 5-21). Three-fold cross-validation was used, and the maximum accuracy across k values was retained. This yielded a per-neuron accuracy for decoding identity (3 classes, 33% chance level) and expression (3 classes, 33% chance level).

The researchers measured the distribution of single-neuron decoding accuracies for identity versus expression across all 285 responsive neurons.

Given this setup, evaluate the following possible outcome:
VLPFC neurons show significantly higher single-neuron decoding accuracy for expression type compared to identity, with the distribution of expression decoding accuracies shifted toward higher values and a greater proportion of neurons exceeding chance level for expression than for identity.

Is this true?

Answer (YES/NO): NO